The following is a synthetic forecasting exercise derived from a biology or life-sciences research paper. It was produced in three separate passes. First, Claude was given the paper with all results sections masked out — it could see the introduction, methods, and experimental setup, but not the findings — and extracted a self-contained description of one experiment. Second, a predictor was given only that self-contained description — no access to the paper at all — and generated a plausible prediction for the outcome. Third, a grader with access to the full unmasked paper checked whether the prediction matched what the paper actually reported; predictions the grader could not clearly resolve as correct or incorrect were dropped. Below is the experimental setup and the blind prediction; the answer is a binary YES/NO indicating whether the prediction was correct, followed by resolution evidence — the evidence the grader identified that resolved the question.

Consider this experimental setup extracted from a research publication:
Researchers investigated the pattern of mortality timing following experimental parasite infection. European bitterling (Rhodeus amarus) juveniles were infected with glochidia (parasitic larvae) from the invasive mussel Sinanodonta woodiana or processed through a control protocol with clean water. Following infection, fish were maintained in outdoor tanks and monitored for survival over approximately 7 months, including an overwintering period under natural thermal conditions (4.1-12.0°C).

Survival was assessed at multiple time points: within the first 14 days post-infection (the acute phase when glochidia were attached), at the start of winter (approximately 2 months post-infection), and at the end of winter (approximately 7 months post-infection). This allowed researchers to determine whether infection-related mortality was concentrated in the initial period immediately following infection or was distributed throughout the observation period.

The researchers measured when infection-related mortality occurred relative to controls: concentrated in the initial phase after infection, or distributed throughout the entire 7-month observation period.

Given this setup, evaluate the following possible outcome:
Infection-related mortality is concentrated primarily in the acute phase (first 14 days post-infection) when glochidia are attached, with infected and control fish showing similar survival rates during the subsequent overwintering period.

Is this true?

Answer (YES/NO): YES